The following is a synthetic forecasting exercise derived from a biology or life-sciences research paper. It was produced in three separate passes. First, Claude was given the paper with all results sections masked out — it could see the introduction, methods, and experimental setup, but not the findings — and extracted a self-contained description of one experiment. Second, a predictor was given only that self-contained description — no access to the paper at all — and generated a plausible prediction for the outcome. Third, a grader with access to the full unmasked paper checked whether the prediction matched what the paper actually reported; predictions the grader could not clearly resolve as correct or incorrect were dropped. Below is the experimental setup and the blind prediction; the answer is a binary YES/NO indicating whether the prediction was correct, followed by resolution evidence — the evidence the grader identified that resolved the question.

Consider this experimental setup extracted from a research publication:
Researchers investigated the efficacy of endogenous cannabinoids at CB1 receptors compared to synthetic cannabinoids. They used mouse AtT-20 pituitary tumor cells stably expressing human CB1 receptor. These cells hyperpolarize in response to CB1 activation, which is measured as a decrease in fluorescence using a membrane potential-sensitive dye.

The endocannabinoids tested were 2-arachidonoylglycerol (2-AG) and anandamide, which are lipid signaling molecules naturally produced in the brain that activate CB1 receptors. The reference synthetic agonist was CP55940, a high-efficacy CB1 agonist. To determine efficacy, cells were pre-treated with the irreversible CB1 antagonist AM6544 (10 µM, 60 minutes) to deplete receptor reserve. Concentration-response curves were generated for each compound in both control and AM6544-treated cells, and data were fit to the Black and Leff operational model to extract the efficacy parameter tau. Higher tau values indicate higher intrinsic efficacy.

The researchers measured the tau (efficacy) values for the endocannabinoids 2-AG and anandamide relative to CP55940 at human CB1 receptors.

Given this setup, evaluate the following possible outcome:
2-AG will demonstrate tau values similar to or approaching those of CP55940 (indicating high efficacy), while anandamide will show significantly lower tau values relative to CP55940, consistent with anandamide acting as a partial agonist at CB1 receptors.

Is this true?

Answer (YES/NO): NO